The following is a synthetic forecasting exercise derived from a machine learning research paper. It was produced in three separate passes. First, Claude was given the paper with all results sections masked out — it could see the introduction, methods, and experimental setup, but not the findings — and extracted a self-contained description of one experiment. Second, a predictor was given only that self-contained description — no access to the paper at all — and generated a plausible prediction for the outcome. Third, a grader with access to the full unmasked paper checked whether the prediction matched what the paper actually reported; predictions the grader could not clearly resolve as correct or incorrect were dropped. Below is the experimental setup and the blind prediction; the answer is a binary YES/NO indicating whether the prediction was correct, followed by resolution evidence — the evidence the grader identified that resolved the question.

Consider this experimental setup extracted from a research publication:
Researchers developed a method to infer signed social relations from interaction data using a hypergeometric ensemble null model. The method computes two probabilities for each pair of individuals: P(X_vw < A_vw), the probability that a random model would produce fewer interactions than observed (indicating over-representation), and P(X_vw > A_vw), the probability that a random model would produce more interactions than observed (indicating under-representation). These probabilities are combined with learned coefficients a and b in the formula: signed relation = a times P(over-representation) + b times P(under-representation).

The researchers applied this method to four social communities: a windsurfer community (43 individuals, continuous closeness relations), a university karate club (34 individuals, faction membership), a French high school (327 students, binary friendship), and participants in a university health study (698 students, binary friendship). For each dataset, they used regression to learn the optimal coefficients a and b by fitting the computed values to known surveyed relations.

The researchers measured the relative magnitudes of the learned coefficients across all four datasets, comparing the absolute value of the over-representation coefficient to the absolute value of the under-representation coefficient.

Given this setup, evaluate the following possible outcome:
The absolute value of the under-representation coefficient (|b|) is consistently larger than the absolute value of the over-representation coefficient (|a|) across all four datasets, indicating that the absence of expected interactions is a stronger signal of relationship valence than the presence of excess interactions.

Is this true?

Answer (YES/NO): NO